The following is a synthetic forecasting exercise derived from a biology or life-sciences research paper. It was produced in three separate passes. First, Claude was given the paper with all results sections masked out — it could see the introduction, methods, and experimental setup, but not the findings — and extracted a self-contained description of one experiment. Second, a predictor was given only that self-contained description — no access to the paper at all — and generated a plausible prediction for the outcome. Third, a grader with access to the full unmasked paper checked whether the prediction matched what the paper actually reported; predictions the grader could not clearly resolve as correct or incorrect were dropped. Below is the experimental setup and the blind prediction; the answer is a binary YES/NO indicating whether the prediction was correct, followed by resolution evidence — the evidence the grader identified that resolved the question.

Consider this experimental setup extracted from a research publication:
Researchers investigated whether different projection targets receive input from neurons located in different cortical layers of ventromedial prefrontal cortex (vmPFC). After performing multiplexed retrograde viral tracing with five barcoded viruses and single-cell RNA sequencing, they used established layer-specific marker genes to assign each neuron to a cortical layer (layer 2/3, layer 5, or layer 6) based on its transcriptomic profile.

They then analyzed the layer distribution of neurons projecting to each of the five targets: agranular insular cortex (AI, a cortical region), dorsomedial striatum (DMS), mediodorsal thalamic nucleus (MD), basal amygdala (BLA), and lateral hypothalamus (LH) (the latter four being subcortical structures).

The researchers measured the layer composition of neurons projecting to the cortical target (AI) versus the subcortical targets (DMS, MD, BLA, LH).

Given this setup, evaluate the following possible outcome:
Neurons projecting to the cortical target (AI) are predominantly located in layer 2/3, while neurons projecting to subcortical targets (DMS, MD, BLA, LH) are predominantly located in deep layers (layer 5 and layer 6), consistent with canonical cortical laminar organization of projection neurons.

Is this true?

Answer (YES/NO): NO